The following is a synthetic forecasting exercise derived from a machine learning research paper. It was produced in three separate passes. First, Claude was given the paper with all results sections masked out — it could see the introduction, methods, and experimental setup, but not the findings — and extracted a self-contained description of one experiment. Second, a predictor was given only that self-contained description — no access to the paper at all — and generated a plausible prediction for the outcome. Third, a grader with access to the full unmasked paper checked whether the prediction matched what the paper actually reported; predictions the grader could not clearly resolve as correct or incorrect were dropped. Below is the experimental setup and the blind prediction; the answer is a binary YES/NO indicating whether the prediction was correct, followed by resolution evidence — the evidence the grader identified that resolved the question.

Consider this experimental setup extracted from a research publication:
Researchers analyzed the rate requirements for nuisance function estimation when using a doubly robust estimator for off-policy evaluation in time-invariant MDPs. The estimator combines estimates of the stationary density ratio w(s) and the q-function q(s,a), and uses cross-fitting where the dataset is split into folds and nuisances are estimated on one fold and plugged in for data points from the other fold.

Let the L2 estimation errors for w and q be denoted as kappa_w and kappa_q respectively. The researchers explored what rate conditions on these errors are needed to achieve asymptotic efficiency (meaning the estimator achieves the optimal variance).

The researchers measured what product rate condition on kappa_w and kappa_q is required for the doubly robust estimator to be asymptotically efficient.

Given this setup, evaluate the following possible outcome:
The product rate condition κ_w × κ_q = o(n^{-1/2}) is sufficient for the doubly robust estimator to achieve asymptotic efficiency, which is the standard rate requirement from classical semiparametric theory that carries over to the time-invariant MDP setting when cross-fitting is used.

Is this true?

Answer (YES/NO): YES